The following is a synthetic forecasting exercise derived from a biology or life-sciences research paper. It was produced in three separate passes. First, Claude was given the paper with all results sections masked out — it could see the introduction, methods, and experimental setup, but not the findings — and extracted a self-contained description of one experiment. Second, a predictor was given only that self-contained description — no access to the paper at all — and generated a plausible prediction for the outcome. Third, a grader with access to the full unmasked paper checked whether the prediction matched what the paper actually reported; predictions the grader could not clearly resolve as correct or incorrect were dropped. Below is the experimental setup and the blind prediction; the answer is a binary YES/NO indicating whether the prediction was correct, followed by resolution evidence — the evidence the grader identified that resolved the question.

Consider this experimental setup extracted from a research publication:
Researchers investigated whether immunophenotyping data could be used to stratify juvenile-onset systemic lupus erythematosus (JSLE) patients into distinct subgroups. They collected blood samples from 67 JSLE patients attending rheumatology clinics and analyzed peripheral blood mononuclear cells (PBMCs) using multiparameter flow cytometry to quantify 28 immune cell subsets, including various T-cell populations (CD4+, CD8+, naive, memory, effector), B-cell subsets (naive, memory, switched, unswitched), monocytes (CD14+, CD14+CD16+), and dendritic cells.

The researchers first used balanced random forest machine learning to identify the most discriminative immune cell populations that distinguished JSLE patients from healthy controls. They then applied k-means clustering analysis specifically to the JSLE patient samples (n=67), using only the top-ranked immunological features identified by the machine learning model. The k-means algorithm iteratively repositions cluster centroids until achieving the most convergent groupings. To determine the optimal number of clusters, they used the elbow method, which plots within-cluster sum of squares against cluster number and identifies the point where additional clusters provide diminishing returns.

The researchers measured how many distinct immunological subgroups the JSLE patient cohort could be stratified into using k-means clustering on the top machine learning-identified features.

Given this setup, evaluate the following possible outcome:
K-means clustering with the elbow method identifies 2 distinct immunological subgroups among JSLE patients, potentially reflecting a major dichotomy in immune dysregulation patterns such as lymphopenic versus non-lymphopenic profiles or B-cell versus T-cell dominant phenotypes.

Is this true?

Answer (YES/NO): NO